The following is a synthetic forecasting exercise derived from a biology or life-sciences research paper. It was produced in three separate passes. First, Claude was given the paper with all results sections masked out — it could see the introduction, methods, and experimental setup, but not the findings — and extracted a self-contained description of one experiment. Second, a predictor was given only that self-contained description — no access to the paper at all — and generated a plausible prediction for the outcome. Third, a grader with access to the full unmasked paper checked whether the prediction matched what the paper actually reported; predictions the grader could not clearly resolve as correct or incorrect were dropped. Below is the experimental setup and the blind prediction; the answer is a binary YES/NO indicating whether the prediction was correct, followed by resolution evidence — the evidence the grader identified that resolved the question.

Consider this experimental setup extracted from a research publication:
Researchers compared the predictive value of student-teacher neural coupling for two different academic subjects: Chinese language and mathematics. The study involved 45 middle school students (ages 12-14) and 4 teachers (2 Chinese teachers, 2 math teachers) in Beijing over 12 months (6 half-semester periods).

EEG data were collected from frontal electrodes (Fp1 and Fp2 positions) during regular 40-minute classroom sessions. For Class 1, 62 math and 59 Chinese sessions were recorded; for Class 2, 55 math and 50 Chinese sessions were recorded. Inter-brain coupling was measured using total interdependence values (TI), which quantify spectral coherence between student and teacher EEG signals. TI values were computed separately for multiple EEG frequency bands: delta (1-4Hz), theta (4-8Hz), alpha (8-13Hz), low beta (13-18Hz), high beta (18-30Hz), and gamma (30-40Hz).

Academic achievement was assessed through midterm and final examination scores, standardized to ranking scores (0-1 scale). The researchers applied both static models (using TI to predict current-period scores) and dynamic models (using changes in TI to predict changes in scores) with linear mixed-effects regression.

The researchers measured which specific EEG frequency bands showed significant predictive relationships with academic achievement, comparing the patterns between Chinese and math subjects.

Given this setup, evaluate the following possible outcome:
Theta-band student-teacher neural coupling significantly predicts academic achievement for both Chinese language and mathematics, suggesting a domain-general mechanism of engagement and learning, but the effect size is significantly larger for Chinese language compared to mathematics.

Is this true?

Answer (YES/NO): NO